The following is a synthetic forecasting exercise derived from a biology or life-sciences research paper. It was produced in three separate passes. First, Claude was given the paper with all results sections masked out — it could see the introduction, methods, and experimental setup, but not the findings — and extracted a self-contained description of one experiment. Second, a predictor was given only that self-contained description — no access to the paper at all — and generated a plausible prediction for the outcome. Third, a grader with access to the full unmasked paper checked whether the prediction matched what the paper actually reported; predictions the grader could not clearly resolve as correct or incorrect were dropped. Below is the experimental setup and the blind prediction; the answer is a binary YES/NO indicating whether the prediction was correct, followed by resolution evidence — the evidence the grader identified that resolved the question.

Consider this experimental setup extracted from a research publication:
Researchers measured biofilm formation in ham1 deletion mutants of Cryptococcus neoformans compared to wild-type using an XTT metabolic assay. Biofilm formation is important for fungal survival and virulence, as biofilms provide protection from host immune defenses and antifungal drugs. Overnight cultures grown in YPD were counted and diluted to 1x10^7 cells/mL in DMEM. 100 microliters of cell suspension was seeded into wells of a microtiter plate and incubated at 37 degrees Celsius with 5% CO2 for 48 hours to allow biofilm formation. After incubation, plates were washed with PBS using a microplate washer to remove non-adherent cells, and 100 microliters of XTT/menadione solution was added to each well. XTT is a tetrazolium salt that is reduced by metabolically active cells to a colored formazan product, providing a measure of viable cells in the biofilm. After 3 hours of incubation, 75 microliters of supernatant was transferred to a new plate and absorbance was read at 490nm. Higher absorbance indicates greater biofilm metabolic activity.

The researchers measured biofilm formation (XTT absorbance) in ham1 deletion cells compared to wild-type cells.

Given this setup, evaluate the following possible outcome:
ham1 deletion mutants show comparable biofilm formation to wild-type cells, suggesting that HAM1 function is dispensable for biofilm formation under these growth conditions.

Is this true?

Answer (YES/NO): NO